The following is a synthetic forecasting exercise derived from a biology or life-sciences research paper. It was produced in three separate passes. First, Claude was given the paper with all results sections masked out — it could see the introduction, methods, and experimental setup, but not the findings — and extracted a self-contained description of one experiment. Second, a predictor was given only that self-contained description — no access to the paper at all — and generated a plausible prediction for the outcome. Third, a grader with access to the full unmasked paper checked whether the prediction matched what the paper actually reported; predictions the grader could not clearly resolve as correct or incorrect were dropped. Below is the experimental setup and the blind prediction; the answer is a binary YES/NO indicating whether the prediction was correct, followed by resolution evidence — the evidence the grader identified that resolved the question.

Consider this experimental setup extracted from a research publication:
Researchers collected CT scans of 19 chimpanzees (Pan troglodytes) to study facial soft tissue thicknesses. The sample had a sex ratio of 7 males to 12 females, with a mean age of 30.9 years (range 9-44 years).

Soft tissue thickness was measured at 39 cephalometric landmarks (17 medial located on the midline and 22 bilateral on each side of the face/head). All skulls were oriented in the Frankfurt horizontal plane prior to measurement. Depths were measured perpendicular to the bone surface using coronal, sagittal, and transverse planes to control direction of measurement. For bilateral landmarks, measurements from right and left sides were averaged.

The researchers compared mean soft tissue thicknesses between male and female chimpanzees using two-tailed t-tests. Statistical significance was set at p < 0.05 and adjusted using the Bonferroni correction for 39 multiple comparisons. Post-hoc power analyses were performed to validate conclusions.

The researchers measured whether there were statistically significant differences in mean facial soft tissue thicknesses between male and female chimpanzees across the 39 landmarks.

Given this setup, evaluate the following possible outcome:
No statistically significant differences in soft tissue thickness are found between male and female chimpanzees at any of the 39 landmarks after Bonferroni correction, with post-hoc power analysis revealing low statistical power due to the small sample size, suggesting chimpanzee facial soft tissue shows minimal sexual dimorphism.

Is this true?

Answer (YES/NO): NO